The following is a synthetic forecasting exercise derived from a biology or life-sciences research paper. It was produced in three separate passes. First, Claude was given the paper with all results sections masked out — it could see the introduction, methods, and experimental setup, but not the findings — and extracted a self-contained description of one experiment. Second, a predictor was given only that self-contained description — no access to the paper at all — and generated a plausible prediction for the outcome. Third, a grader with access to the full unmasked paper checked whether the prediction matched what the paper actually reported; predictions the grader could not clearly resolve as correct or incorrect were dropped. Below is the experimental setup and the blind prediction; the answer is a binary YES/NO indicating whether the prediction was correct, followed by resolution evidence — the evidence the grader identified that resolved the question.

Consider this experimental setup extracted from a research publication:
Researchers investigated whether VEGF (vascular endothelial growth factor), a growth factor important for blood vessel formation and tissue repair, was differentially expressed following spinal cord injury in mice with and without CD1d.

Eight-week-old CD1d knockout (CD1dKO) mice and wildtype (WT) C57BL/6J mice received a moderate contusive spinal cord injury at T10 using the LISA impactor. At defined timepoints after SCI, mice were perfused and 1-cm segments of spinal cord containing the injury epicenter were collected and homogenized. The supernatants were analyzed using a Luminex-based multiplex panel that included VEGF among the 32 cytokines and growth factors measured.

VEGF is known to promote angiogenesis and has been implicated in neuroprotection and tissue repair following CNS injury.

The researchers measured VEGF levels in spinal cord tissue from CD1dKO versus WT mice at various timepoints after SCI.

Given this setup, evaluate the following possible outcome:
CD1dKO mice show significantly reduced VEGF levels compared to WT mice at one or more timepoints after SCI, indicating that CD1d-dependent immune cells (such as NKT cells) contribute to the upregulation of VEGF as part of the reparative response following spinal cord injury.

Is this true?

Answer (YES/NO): NO